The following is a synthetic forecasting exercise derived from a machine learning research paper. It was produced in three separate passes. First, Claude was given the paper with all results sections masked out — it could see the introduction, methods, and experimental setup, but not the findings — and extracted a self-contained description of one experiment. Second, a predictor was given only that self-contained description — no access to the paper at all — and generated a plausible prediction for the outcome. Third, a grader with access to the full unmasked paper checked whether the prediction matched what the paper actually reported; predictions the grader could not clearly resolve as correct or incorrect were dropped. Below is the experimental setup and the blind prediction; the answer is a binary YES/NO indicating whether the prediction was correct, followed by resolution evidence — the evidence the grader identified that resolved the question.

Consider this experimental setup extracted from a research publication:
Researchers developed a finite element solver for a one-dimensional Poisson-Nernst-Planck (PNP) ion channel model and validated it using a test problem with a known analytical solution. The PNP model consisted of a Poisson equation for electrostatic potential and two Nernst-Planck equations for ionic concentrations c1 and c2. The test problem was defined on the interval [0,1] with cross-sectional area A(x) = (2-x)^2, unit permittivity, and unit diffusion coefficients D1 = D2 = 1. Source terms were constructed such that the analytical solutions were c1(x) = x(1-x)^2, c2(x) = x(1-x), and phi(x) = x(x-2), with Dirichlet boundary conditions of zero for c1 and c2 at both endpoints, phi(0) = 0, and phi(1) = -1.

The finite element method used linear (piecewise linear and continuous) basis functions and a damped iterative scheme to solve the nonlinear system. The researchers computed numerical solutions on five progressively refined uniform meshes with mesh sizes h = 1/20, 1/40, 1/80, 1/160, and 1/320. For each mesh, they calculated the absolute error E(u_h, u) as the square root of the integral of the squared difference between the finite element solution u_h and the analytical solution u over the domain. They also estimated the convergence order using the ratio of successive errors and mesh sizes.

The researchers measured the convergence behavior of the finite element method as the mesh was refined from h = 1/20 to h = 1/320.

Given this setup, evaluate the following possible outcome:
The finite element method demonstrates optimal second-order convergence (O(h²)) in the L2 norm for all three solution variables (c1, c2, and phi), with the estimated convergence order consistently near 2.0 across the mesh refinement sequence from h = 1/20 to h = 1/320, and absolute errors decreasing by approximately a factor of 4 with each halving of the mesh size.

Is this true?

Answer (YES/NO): YES